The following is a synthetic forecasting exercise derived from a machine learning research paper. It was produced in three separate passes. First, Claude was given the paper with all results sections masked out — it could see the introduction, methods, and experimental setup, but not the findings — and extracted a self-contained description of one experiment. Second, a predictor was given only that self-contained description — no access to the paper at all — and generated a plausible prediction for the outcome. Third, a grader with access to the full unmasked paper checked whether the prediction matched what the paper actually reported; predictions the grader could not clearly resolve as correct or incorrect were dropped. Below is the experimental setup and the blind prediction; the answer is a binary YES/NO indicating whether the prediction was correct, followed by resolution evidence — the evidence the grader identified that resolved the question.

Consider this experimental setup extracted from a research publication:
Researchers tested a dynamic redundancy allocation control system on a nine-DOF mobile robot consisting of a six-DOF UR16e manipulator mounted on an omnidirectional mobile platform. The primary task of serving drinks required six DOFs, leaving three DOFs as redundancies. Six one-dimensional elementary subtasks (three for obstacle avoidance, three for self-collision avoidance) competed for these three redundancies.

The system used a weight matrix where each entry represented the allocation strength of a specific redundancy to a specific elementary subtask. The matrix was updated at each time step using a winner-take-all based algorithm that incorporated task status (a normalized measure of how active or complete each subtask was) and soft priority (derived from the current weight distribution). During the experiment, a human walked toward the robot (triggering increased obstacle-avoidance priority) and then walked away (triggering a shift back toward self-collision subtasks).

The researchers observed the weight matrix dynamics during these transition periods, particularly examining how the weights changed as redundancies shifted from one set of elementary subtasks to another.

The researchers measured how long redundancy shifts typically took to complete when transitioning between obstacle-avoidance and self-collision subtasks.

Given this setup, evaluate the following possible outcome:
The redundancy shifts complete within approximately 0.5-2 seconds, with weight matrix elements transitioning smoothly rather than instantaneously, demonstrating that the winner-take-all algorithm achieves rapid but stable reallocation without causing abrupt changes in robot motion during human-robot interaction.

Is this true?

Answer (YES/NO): YES